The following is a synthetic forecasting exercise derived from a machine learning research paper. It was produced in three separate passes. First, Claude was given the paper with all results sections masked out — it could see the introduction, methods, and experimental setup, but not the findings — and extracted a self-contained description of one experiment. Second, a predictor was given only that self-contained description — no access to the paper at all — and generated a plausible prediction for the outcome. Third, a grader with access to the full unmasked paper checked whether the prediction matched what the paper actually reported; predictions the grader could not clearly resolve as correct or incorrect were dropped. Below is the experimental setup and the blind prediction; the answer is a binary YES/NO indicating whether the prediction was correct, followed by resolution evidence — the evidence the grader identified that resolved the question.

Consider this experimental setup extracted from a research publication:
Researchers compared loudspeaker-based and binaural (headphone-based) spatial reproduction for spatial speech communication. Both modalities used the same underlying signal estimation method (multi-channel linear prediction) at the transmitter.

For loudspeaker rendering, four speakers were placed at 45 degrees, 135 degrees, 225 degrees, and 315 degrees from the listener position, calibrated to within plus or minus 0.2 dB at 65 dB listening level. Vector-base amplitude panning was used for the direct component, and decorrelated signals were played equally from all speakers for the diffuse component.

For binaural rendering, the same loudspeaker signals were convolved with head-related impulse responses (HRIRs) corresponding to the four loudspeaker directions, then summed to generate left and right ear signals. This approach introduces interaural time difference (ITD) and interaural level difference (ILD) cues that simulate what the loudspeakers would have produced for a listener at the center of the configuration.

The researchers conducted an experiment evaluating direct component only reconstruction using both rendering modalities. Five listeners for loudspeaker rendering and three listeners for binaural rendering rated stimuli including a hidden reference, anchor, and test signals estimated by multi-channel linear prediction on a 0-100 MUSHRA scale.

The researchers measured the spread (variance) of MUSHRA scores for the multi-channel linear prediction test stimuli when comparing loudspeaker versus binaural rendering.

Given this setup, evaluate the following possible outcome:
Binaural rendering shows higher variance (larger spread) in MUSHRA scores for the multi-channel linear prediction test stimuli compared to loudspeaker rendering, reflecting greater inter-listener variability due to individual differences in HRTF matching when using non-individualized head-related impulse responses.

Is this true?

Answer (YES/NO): YES